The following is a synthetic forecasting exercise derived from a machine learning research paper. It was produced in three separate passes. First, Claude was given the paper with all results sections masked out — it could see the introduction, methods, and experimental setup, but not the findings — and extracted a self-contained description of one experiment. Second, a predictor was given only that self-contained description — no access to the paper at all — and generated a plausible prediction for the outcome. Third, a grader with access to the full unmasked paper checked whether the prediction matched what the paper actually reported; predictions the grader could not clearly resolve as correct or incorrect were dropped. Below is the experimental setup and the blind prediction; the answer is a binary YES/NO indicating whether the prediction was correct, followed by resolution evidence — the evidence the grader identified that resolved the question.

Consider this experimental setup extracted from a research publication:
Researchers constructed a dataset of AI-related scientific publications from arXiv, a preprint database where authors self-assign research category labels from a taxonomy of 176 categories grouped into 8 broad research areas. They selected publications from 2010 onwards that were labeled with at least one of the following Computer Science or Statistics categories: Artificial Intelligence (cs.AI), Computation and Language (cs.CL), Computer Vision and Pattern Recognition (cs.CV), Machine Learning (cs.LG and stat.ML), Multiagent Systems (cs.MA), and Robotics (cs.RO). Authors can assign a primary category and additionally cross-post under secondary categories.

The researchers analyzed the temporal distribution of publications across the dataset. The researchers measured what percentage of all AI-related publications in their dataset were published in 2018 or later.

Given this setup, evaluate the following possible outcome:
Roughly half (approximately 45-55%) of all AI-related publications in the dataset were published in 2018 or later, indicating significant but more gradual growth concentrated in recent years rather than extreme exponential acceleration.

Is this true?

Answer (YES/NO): NO